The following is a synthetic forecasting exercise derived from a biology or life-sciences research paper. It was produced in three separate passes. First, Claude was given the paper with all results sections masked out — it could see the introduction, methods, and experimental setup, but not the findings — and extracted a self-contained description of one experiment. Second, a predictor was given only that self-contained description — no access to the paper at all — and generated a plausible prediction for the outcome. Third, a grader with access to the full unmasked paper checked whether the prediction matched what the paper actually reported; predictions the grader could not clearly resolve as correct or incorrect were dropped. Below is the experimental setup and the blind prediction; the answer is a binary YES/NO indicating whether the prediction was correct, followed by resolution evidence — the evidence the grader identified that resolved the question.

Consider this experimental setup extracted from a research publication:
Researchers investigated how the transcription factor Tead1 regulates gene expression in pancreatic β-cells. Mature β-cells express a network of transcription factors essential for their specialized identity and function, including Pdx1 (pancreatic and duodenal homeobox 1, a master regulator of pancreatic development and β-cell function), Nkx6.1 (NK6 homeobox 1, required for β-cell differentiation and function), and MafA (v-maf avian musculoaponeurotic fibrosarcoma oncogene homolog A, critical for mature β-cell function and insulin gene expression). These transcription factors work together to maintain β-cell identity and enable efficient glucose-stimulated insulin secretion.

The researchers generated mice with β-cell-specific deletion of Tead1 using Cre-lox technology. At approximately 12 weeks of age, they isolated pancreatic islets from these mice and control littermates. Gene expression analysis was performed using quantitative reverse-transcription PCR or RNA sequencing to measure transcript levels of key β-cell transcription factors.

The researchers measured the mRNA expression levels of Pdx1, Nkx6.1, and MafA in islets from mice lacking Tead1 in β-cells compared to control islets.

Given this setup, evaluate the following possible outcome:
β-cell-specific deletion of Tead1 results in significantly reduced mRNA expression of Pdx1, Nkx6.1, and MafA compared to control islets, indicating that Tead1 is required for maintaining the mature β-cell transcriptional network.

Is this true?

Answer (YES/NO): YES